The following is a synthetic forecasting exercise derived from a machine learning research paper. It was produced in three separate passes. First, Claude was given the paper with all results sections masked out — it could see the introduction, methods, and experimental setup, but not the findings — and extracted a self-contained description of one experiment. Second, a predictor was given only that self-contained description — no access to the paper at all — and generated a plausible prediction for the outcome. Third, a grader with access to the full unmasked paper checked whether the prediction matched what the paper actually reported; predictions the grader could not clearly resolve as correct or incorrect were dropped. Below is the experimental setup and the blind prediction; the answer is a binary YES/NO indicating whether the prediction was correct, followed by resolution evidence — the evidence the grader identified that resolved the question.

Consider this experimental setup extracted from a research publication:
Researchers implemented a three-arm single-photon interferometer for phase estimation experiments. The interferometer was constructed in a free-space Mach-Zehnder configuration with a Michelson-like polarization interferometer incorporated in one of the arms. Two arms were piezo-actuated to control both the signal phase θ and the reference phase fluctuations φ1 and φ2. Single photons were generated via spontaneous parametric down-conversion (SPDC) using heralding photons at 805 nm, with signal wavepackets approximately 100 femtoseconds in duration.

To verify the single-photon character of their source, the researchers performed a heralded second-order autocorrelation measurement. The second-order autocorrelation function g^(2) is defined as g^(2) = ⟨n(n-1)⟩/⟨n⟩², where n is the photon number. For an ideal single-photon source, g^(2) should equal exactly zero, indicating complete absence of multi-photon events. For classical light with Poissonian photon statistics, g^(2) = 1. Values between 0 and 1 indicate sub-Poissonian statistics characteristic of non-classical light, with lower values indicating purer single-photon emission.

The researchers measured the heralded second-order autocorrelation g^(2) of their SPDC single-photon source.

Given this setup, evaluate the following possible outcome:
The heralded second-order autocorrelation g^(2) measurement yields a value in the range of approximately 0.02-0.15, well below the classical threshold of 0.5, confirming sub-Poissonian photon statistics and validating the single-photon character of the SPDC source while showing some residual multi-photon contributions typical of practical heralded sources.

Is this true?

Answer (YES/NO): NO